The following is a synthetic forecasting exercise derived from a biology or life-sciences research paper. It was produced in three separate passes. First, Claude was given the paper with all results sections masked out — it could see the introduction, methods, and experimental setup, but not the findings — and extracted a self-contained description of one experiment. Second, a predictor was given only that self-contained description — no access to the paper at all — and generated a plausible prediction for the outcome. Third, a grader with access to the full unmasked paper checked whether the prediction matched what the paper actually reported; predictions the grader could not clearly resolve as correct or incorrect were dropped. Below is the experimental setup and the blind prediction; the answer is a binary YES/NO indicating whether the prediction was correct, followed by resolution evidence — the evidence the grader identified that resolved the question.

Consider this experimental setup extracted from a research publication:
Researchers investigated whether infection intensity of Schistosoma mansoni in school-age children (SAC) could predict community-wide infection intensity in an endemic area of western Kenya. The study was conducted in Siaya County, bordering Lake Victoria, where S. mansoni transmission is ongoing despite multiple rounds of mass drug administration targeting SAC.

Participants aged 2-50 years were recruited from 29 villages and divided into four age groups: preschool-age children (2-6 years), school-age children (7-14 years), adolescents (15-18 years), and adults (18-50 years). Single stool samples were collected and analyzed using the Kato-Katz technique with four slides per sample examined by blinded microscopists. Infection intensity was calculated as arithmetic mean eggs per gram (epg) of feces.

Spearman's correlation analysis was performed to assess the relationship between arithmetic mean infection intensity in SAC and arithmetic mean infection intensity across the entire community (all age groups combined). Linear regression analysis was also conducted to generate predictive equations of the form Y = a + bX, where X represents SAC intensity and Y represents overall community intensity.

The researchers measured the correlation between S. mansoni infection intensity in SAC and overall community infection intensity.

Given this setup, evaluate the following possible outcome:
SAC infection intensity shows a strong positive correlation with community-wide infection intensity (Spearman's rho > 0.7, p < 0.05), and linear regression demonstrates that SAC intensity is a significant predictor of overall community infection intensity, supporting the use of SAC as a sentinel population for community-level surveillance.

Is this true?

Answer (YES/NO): NO